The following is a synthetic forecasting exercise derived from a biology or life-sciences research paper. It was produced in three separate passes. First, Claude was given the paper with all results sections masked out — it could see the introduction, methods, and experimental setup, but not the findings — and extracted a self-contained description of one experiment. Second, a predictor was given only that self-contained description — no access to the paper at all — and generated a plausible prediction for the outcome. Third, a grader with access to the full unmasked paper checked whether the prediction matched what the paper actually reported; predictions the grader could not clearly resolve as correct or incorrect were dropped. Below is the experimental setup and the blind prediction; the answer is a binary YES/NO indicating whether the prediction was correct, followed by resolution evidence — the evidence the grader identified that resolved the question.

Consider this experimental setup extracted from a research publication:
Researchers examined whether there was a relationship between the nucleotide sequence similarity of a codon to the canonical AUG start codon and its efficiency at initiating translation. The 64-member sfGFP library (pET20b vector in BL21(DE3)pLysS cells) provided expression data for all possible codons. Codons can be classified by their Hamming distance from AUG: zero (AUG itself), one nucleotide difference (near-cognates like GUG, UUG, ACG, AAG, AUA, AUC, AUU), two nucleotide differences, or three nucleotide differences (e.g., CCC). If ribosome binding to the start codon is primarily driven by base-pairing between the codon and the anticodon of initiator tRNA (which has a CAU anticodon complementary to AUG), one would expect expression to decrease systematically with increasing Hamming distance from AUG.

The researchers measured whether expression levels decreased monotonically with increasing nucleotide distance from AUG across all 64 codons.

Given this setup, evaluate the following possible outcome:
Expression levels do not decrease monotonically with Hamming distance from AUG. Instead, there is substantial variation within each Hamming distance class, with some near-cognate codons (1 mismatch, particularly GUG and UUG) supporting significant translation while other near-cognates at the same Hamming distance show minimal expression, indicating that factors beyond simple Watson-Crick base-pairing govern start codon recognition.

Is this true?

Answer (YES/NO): YES